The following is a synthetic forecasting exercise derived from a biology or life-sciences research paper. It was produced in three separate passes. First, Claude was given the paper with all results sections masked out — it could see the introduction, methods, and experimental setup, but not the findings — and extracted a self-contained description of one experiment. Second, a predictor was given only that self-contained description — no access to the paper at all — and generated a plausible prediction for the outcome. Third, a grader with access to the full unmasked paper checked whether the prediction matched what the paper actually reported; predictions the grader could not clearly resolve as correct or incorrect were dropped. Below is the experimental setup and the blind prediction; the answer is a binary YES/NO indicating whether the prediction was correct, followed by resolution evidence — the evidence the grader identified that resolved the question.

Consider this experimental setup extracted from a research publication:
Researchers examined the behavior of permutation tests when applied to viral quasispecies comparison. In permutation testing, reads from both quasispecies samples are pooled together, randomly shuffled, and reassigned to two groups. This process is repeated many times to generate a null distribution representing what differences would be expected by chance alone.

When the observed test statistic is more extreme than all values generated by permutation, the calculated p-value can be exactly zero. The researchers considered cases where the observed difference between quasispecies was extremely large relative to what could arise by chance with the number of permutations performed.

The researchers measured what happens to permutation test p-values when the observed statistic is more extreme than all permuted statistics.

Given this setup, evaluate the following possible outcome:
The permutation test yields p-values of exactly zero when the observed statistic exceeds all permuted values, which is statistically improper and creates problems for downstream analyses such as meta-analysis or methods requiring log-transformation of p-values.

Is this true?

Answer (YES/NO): NO